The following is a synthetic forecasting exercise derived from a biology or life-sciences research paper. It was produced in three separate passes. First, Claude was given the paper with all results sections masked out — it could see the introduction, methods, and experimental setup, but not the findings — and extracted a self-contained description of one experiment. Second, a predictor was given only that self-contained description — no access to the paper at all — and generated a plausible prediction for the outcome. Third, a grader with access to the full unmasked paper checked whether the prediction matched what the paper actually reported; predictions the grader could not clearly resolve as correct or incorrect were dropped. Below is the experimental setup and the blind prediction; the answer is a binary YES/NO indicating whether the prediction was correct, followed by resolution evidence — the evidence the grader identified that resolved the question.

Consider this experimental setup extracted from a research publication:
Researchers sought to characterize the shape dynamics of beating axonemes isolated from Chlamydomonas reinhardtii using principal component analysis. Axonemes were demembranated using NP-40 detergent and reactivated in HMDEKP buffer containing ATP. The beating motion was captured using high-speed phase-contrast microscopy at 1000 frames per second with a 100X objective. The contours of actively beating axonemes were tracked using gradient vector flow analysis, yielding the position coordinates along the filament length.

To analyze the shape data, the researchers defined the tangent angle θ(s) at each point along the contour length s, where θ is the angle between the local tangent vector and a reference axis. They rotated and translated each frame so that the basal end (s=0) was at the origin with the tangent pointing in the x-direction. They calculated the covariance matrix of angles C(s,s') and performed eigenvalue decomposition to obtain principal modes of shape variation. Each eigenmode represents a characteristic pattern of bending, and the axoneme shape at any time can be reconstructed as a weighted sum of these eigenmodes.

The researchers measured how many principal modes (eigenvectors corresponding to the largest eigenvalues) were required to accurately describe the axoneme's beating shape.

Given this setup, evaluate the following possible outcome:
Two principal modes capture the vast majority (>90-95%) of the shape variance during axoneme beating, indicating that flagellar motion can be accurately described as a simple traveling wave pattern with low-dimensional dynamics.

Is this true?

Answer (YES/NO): NO